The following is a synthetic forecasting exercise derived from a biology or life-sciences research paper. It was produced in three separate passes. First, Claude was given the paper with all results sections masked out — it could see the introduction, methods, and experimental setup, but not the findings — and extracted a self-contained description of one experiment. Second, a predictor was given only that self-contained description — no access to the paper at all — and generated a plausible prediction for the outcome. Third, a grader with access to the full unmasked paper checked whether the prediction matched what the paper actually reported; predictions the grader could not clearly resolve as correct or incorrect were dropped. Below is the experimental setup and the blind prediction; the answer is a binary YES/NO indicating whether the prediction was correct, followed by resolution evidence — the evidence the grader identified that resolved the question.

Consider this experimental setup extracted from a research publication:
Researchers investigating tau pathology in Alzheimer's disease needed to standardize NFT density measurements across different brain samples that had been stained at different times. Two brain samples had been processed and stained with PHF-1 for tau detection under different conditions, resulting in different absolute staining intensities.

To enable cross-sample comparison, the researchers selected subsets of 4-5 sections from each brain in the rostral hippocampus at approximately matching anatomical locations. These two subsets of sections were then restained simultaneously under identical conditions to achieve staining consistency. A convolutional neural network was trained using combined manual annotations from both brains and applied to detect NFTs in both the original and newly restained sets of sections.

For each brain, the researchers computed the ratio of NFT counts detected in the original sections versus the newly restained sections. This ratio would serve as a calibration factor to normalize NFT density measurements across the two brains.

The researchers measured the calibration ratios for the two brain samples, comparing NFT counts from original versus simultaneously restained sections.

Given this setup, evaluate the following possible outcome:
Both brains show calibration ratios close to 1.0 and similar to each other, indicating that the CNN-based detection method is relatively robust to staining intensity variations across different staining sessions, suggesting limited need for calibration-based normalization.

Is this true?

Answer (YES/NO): NO